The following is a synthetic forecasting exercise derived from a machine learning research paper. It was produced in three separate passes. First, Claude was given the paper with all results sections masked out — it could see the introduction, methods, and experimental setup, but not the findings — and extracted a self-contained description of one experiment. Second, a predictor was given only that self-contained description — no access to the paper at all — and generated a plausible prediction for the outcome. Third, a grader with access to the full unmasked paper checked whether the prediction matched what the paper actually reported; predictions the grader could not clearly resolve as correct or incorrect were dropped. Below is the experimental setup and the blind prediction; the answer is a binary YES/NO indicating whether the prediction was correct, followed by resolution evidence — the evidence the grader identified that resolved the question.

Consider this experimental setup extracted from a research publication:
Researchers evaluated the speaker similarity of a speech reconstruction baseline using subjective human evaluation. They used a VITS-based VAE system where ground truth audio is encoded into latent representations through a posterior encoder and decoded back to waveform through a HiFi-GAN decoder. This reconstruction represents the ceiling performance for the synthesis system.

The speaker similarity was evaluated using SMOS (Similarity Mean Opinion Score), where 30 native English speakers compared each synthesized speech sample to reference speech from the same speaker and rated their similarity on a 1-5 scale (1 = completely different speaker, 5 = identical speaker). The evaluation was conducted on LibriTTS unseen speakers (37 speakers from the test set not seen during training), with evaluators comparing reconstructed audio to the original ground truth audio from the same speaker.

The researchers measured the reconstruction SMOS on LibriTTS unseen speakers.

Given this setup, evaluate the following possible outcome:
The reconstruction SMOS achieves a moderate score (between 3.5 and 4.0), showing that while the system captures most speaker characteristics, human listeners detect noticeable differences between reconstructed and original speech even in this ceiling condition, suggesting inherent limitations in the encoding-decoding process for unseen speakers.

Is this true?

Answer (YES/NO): NO